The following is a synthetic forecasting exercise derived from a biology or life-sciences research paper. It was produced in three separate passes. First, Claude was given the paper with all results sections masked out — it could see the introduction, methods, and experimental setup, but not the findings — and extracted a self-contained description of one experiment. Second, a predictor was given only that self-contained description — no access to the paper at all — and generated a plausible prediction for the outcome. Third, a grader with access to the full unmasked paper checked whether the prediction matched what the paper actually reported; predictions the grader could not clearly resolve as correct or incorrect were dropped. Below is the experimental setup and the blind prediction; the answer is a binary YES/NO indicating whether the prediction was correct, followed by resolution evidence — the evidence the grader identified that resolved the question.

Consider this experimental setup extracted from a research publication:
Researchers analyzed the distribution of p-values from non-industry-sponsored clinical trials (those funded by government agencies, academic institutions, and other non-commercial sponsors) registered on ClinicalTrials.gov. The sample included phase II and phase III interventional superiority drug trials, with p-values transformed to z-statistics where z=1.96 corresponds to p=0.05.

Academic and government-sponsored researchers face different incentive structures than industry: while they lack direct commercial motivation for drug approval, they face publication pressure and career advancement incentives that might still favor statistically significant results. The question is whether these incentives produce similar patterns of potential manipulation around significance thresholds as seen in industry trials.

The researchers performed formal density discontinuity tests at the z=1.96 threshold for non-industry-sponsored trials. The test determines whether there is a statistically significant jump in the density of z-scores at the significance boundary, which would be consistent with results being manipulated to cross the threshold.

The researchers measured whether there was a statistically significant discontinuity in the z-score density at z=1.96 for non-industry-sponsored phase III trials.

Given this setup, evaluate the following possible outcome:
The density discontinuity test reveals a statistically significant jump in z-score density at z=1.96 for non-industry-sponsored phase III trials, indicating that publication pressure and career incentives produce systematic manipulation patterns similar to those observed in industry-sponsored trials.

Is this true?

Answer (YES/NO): NO